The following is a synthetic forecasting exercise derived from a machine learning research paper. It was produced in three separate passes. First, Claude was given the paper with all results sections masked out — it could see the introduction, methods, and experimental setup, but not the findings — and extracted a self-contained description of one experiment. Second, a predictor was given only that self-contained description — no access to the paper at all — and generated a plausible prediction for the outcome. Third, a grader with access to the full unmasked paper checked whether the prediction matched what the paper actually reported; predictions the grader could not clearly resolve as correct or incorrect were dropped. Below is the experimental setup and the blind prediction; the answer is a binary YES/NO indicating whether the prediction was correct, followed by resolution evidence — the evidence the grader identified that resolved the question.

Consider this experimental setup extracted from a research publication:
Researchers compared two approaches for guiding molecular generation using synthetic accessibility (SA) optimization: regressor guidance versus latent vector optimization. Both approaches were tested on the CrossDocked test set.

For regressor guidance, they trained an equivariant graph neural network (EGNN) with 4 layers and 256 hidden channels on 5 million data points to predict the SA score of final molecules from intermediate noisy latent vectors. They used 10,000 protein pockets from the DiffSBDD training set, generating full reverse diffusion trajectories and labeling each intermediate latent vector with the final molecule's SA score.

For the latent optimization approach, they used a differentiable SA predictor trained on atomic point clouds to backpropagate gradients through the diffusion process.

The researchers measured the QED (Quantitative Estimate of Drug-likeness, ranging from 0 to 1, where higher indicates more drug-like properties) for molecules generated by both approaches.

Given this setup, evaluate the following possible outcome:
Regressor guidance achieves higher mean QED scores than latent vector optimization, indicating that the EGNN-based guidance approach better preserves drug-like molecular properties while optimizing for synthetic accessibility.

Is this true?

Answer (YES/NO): NO